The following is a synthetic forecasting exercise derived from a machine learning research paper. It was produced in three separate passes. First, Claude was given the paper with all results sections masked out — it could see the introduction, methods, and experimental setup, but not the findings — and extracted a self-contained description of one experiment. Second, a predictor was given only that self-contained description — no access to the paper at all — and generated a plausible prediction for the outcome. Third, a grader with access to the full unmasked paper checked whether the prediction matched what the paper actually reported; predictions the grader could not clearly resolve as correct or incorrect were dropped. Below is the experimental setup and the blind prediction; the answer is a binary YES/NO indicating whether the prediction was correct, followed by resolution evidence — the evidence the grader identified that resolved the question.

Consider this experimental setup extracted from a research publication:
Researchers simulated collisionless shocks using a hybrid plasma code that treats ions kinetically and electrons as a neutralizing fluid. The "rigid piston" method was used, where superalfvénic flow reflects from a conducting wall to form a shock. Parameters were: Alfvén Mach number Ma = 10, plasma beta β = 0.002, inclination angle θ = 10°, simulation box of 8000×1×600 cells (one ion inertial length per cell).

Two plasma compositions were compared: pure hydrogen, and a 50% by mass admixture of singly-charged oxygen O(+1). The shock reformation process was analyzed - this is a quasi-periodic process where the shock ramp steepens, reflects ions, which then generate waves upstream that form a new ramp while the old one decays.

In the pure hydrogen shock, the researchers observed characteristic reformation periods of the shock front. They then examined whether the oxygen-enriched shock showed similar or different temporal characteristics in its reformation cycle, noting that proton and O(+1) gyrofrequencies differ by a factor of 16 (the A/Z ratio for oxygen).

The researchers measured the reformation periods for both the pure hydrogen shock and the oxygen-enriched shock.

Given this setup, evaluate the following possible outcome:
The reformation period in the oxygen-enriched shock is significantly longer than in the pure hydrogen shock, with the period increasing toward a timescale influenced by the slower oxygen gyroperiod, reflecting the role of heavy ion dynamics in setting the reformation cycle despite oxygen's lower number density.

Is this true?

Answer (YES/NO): NO